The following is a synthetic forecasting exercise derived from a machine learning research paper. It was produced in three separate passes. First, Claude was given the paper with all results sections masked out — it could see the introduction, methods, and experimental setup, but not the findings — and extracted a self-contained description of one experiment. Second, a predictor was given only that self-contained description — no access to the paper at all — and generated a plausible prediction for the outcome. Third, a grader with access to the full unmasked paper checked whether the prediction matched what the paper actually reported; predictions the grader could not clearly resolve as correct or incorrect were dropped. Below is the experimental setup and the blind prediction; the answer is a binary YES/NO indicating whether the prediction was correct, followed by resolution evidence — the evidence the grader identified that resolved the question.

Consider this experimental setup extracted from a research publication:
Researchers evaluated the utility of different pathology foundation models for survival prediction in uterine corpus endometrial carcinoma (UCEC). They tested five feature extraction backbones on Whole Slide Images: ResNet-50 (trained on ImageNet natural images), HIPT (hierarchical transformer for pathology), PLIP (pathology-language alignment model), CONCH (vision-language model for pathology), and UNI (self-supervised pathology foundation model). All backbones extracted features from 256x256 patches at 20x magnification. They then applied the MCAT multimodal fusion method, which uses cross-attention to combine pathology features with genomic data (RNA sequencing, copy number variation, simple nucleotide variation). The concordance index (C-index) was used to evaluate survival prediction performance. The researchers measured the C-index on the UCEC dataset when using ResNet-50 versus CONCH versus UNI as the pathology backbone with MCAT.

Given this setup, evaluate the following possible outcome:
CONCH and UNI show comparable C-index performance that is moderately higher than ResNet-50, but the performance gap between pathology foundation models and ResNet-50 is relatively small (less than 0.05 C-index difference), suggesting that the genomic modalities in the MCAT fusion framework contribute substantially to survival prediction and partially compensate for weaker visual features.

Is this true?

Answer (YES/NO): NO